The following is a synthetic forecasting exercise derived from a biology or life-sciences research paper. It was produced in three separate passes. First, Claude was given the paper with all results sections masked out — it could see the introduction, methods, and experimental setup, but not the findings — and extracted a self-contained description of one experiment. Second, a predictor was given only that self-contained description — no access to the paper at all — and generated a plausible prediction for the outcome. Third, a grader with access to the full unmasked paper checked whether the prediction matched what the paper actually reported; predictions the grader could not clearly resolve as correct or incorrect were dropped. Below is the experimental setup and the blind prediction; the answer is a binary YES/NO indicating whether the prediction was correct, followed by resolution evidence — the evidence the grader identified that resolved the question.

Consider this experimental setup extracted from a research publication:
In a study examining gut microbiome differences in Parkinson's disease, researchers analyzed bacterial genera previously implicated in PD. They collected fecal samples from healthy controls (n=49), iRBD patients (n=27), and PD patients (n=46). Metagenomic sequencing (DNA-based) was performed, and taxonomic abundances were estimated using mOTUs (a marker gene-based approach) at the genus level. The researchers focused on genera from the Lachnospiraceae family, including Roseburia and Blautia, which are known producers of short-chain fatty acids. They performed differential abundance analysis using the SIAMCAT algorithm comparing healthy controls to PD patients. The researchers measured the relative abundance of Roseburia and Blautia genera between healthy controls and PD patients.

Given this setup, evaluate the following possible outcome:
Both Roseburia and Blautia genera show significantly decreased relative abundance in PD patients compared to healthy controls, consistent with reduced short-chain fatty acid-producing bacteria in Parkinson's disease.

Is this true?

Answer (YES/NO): NO